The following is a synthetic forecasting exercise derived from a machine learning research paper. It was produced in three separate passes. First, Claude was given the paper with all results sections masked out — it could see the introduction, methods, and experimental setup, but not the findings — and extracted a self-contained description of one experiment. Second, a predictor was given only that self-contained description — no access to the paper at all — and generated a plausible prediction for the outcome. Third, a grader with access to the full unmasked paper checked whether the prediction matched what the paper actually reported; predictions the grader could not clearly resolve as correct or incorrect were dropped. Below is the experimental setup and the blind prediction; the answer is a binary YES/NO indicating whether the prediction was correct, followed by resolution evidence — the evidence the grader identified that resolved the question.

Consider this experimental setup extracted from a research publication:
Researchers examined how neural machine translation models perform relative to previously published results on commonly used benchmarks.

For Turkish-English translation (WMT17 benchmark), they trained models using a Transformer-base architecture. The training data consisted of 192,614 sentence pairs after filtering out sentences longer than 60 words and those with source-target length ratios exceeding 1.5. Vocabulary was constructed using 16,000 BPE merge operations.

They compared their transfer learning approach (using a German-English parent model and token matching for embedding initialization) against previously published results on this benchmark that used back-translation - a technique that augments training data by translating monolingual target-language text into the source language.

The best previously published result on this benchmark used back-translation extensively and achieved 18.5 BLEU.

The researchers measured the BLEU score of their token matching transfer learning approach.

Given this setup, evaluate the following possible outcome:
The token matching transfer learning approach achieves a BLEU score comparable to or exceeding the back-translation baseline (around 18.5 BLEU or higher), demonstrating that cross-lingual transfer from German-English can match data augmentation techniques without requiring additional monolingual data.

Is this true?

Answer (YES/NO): YES